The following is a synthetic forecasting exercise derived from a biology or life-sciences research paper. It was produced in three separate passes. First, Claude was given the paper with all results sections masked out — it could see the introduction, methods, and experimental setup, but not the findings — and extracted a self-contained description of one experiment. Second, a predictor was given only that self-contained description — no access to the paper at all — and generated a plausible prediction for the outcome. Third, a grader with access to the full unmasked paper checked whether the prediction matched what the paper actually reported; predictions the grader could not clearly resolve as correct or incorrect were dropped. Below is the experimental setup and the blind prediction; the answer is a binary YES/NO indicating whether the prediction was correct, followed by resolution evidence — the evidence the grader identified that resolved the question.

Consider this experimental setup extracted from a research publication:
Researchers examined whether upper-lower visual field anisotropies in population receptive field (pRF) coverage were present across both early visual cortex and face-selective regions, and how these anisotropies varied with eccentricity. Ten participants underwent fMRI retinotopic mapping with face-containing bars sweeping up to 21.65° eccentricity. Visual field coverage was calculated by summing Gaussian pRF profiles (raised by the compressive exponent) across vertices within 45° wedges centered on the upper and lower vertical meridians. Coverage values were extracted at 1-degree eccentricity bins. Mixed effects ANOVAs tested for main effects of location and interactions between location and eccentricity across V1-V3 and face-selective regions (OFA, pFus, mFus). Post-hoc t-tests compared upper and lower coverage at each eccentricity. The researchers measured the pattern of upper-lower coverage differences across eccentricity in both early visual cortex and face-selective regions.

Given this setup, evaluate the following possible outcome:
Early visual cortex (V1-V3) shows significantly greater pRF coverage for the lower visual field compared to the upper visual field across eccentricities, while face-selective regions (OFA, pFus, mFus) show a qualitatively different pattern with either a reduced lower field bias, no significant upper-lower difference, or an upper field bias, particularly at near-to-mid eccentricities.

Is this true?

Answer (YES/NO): NO